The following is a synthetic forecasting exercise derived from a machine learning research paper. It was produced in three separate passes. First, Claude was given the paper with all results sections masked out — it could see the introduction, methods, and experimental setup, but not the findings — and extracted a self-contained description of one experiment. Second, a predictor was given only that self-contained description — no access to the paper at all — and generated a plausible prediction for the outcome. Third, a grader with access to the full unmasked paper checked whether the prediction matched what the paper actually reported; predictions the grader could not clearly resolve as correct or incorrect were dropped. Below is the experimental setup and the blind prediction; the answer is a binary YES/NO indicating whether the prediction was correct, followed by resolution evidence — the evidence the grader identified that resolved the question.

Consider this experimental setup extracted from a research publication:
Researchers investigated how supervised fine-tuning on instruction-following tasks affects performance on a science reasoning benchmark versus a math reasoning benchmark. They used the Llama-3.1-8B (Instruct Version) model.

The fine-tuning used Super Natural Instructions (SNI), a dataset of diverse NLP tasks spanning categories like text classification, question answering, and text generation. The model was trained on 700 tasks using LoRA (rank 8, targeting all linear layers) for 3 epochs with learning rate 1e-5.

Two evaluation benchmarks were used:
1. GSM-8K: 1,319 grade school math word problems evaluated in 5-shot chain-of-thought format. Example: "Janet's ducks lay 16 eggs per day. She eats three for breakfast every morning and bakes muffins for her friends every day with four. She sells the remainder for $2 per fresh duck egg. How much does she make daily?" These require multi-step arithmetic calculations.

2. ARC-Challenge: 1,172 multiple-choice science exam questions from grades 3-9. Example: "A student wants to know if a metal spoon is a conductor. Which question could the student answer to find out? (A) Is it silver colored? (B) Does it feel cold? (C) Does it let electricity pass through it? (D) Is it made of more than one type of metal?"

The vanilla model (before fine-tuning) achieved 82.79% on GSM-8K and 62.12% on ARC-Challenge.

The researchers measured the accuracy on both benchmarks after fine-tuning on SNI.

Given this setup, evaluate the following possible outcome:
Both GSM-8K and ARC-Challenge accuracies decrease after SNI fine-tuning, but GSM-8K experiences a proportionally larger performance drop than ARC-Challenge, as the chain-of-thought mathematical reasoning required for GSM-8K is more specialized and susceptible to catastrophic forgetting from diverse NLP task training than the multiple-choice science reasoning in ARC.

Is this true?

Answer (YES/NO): NO